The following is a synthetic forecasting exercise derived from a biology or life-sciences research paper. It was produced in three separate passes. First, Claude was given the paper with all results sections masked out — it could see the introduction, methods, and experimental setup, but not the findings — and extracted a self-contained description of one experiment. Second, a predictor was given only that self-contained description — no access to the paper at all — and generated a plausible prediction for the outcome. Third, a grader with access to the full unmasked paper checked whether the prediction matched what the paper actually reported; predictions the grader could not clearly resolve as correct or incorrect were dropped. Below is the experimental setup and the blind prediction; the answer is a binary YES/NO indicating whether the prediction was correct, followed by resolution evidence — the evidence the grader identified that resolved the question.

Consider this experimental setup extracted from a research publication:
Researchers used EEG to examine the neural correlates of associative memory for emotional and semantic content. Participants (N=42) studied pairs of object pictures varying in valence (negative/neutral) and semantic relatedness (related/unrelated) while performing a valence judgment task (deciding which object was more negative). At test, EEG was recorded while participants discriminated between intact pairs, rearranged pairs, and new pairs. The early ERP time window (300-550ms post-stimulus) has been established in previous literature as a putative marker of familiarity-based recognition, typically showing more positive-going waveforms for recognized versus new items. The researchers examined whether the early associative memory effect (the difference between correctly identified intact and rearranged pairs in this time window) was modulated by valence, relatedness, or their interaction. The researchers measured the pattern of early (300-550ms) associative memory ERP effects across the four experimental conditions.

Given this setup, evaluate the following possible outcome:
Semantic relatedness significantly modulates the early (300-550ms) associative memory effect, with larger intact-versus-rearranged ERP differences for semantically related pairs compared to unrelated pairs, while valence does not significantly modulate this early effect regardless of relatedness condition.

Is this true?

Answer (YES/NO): NO